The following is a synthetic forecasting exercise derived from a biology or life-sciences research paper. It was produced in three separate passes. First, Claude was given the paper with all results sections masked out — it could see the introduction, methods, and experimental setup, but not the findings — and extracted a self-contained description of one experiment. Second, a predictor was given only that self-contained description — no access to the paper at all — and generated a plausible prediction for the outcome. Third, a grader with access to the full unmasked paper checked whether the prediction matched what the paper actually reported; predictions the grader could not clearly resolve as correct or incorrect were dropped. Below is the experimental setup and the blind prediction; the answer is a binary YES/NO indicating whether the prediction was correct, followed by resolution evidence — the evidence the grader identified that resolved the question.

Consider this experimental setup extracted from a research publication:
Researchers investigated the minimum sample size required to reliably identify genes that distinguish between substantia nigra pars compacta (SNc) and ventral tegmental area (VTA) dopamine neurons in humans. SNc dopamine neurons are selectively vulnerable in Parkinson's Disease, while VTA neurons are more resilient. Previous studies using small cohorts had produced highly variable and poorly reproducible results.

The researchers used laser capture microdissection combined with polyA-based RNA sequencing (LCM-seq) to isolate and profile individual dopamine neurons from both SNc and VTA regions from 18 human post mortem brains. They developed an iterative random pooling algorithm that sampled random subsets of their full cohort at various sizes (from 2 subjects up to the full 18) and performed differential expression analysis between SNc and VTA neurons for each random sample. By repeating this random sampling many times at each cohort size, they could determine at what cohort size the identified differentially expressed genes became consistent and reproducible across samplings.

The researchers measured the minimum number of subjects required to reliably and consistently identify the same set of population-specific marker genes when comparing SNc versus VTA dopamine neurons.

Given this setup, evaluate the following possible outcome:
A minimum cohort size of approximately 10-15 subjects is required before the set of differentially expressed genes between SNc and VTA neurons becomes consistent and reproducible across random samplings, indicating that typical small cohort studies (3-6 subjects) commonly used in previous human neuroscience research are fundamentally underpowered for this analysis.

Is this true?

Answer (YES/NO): NO